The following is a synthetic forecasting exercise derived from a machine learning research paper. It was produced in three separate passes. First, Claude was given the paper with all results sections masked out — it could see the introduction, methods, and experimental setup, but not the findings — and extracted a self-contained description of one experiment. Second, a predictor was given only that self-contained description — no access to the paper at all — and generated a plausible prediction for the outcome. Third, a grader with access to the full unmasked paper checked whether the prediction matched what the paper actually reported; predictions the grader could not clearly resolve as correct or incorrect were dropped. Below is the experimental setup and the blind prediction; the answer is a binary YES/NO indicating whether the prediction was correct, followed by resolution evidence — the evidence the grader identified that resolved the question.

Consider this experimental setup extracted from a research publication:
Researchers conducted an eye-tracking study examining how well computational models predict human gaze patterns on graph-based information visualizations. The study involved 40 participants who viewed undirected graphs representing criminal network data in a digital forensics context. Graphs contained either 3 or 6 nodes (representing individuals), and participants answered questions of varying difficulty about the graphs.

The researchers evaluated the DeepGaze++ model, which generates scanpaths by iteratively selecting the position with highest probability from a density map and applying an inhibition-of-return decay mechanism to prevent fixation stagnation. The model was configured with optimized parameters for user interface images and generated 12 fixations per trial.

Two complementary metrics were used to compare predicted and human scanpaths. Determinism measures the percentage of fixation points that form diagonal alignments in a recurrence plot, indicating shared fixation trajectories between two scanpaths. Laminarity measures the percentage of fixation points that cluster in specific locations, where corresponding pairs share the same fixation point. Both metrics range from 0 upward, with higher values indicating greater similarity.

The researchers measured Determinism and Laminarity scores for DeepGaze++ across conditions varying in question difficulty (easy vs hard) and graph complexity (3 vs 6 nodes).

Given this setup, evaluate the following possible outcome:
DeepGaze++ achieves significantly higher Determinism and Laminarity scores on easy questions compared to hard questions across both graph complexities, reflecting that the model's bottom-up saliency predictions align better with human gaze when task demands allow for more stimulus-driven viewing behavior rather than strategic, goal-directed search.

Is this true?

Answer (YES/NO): NO